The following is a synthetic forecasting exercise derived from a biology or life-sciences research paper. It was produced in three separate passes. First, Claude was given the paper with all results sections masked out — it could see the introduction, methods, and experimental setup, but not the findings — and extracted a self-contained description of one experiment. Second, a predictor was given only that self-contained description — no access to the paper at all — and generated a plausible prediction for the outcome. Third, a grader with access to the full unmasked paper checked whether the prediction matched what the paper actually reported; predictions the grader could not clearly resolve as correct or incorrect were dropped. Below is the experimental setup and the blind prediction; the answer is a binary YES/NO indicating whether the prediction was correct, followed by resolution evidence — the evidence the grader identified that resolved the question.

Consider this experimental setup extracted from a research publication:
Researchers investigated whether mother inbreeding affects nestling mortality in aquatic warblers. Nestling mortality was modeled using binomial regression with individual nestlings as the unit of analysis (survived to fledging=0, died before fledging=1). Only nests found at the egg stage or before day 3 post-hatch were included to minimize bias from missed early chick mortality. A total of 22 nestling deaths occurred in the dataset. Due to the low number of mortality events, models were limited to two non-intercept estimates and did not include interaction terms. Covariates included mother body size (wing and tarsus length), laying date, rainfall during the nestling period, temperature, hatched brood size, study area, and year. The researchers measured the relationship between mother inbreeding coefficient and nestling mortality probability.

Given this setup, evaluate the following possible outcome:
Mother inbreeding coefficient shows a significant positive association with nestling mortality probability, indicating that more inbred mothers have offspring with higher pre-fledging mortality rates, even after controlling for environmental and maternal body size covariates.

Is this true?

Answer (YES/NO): NO